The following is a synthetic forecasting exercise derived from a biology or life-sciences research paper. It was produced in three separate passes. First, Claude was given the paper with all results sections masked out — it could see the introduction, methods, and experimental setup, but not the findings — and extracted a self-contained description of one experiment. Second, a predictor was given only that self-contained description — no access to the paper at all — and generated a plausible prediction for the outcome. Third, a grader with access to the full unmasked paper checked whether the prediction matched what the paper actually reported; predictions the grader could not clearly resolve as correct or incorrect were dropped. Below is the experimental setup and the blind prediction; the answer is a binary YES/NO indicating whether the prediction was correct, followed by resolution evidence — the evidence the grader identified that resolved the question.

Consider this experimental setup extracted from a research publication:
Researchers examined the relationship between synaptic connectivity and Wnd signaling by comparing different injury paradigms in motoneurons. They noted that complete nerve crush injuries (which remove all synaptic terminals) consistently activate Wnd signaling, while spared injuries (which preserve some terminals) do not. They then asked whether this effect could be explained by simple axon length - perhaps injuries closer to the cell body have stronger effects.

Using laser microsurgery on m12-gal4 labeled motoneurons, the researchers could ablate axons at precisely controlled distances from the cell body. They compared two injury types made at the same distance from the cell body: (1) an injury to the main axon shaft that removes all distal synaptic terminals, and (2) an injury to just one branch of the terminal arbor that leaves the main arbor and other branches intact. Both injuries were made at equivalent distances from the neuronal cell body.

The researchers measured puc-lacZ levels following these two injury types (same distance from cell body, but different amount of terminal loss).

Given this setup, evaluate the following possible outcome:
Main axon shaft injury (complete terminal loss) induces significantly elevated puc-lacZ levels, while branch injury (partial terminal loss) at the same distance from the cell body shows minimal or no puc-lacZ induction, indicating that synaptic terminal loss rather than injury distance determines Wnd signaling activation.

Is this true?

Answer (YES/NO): YES